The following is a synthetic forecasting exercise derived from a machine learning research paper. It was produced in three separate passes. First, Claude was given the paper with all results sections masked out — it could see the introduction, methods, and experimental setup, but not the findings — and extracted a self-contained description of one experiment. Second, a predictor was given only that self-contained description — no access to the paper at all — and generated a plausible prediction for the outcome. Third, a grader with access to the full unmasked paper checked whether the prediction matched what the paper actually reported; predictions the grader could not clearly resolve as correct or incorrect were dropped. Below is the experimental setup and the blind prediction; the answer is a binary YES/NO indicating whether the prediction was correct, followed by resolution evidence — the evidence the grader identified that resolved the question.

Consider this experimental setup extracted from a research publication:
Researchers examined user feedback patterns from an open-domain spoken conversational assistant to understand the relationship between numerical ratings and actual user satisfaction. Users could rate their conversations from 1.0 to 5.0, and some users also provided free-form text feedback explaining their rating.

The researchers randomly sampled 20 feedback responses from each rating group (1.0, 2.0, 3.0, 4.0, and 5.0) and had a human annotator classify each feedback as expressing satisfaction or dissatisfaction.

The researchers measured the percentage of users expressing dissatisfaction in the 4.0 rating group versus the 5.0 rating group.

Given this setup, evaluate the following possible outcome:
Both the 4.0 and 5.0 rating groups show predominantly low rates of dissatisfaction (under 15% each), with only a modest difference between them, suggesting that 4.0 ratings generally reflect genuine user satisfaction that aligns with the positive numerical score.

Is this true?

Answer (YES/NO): NO